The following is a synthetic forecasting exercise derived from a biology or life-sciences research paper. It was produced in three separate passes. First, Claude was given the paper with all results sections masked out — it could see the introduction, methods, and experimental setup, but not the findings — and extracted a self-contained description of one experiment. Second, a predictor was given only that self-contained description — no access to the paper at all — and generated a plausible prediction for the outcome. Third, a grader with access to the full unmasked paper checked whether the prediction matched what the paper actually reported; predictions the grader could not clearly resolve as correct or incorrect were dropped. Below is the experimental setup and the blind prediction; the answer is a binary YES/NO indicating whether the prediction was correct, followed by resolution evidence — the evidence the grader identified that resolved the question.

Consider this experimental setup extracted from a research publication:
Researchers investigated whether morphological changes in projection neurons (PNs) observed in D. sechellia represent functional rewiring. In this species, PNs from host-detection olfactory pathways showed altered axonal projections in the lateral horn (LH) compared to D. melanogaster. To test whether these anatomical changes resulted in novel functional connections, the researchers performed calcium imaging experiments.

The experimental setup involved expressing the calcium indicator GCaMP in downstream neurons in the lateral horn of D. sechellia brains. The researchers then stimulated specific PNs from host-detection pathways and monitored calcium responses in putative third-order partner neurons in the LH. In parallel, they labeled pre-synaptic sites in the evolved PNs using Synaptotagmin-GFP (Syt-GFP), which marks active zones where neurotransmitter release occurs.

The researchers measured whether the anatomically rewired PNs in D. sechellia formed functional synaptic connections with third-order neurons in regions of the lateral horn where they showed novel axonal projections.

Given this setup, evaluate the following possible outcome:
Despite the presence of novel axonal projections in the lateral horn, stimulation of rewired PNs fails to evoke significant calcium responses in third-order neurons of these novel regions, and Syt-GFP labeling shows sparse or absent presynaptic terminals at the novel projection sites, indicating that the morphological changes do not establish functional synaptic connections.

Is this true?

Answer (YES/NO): NO